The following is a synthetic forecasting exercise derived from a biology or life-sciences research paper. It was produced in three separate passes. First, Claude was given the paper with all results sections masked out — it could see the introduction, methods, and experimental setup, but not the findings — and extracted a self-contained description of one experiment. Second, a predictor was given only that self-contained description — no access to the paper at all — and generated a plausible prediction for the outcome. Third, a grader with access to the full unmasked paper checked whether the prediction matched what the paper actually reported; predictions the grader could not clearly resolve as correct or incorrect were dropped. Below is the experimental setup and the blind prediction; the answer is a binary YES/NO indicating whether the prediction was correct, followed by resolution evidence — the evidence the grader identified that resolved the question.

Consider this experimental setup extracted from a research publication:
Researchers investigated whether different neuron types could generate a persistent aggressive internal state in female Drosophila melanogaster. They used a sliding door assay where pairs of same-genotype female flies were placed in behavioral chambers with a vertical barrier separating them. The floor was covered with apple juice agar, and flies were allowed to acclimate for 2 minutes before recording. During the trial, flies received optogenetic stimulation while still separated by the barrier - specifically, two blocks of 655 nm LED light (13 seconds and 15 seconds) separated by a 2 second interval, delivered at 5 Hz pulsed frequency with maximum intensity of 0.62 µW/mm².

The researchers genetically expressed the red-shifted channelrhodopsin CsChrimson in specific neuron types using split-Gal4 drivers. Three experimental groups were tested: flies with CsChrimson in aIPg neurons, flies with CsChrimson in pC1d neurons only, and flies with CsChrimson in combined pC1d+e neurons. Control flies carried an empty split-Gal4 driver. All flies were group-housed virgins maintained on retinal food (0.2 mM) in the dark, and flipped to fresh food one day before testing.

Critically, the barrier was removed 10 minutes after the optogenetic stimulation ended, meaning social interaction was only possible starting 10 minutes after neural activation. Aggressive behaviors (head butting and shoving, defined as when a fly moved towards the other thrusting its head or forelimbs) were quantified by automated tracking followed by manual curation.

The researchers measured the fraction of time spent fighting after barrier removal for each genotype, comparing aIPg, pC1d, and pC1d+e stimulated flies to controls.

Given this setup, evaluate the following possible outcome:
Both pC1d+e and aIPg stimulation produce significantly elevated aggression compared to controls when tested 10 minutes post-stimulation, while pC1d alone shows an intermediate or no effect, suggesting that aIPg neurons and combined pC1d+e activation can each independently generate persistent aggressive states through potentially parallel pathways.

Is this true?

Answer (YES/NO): YES